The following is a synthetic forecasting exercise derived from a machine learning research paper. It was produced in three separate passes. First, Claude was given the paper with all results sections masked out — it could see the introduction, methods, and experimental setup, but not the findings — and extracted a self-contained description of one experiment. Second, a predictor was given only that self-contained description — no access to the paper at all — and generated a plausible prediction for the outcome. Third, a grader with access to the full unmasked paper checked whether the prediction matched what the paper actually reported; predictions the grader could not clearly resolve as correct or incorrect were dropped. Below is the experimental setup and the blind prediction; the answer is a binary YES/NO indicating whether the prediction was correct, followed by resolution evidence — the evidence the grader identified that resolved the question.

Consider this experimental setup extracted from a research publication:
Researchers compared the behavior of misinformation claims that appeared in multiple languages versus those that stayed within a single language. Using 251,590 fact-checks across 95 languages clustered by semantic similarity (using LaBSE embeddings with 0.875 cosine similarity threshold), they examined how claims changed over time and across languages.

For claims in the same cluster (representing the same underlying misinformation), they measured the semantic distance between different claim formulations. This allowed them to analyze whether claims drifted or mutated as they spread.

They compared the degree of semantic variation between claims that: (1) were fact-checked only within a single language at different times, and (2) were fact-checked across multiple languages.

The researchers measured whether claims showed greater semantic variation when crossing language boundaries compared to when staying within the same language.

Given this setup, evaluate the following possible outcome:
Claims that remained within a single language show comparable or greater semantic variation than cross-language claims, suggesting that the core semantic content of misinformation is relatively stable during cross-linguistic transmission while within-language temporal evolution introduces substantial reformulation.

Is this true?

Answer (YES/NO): NO